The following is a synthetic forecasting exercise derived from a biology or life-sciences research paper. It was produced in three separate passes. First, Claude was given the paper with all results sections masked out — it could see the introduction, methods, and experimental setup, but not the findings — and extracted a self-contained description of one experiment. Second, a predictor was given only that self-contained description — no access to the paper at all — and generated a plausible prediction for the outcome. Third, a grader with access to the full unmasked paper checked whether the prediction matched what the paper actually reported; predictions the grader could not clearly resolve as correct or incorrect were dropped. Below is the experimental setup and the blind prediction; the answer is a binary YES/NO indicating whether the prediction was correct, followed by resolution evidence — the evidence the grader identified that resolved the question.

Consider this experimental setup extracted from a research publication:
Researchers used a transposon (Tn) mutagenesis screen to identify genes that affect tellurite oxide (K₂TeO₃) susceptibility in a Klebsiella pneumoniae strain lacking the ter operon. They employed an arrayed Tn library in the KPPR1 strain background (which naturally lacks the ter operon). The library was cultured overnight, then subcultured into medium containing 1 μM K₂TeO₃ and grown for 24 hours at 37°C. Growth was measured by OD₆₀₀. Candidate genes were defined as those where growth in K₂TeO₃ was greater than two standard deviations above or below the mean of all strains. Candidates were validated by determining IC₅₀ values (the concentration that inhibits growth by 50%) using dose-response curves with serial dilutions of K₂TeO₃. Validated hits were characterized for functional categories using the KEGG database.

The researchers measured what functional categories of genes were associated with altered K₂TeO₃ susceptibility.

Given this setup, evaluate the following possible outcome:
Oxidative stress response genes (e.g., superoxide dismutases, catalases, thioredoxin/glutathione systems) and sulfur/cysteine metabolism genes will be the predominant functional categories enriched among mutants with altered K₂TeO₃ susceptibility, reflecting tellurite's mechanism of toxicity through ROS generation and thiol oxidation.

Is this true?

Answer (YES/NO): NO